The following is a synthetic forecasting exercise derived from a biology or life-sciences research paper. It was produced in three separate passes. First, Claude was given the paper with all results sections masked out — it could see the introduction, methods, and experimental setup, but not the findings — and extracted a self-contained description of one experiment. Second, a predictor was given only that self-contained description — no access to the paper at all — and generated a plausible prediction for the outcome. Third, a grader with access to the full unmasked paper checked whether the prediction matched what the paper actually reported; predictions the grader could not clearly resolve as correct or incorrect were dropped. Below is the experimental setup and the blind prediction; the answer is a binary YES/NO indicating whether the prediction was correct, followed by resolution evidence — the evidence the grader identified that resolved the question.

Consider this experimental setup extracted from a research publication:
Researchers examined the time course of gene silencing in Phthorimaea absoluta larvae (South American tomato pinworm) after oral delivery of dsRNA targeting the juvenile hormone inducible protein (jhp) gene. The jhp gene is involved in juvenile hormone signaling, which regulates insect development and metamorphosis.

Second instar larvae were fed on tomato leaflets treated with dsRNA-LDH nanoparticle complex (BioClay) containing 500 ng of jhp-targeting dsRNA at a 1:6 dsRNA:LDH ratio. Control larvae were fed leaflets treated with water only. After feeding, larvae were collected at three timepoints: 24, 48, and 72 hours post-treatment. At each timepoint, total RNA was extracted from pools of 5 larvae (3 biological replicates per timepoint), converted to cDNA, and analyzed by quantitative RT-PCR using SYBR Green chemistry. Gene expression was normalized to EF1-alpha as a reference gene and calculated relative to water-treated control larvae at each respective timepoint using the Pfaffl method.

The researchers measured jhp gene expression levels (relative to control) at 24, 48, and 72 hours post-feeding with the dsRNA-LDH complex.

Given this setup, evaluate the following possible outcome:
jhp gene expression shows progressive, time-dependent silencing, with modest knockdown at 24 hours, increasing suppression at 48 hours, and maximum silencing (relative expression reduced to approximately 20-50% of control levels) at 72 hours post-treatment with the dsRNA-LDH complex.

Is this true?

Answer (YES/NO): NO